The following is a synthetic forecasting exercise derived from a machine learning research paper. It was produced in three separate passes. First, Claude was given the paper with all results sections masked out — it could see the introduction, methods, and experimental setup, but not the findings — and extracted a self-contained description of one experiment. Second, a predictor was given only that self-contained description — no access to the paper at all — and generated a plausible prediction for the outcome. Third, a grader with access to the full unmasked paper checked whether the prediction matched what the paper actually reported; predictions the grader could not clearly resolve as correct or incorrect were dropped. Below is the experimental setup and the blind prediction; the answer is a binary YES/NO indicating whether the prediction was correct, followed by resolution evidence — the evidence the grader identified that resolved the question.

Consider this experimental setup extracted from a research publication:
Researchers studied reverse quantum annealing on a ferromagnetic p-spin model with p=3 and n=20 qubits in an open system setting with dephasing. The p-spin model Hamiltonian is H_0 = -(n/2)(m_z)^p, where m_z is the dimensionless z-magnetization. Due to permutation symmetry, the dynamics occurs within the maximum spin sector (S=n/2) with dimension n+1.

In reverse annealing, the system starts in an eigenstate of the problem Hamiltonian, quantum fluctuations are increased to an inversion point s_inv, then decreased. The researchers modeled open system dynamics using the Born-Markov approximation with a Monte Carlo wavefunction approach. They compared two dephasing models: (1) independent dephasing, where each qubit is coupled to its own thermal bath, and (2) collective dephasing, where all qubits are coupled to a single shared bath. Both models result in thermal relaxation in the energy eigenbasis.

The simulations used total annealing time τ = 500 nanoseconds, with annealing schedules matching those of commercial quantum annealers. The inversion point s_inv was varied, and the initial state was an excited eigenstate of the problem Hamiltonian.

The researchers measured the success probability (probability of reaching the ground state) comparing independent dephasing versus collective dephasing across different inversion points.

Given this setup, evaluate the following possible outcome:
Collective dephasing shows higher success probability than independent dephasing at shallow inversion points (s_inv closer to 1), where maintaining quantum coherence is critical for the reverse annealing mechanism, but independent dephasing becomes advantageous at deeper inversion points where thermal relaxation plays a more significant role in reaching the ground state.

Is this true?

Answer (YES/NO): NO